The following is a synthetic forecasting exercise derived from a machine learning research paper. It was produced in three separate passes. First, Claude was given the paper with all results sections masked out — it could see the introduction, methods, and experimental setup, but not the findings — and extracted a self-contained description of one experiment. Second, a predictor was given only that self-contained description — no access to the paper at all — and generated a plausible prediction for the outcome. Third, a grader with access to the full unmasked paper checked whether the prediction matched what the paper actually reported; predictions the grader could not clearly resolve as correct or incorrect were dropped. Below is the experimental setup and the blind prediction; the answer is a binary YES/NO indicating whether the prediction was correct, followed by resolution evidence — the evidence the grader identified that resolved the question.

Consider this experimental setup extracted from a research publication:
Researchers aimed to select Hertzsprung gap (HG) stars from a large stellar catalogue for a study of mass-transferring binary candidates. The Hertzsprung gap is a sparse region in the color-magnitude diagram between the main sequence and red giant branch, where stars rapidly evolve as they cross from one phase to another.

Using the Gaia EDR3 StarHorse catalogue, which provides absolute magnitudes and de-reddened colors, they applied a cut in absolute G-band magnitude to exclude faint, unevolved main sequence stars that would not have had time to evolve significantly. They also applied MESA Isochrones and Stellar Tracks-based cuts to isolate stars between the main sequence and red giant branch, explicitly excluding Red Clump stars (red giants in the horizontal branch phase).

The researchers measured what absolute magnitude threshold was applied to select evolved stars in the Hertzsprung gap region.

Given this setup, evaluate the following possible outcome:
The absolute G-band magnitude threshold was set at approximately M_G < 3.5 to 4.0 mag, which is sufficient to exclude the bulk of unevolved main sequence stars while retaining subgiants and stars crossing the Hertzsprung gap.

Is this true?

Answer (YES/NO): NO